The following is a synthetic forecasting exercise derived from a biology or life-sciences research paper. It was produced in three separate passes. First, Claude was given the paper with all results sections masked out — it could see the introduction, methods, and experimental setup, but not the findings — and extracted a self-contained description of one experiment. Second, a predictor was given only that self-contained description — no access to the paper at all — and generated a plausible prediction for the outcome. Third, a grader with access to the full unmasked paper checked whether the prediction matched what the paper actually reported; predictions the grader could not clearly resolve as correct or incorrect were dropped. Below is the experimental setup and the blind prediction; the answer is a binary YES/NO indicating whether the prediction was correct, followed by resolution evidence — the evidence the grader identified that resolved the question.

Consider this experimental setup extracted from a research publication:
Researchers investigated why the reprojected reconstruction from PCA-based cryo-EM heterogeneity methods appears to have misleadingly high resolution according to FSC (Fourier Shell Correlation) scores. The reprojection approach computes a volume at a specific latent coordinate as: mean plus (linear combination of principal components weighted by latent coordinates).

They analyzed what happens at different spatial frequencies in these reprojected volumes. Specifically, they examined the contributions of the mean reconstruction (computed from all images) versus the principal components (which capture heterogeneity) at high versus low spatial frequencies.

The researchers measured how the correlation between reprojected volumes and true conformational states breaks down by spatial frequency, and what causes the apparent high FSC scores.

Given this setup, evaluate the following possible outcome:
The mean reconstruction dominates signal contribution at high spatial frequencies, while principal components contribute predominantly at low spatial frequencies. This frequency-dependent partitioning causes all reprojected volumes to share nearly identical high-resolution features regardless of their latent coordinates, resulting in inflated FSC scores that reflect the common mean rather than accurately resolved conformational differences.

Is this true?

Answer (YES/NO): YES